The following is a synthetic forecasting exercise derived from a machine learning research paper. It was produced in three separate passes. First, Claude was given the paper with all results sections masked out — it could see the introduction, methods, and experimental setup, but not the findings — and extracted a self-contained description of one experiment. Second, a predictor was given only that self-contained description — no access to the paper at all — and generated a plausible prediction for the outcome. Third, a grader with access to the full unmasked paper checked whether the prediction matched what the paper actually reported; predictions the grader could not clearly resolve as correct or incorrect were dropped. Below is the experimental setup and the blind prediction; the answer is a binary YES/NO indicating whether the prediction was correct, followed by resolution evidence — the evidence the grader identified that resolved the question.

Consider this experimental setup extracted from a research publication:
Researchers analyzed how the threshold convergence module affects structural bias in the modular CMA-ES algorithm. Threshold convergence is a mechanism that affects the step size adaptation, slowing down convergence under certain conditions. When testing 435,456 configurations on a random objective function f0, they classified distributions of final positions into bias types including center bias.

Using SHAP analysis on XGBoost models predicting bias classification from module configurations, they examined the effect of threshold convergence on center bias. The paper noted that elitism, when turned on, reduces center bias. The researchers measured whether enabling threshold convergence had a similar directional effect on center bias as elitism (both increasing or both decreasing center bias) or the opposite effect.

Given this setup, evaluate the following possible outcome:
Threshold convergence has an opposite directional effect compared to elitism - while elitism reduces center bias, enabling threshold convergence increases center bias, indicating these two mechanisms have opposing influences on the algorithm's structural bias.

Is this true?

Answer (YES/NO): NO